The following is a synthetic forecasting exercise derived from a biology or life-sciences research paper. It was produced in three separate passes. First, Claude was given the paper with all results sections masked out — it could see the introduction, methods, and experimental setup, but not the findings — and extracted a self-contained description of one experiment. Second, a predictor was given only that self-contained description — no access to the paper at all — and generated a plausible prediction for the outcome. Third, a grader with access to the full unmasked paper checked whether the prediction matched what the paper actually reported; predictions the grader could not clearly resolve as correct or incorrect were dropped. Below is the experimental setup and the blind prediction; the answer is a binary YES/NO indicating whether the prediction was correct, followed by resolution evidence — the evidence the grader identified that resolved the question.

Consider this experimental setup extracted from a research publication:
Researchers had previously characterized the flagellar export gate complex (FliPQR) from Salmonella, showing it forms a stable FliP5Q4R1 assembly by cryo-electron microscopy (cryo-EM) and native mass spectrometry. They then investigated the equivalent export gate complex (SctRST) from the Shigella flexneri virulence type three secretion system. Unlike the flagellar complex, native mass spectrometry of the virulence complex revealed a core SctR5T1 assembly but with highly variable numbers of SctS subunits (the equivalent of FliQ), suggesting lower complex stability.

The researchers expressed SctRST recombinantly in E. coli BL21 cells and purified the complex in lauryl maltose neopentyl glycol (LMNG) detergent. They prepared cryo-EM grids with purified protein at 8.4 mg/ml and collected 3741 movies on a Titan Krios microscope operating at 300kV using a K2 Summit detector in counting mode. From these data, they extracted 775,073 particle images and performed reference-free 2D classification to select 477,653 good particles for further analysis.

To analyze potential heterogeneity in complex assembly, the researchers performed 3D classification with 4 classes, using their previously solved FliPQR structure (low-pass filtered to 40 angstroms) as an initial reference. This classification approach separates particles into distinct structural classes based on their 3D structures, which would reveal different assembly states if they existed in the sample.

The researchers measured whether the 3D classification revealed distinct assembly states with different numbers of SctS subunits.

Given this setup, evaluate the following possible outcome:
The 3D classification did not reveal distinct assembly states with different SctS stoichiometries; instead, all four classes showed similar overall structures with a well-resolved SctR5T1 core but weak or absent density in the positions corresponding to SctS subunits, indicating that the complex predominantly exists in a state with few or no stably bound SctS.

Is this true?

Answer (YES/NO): NO